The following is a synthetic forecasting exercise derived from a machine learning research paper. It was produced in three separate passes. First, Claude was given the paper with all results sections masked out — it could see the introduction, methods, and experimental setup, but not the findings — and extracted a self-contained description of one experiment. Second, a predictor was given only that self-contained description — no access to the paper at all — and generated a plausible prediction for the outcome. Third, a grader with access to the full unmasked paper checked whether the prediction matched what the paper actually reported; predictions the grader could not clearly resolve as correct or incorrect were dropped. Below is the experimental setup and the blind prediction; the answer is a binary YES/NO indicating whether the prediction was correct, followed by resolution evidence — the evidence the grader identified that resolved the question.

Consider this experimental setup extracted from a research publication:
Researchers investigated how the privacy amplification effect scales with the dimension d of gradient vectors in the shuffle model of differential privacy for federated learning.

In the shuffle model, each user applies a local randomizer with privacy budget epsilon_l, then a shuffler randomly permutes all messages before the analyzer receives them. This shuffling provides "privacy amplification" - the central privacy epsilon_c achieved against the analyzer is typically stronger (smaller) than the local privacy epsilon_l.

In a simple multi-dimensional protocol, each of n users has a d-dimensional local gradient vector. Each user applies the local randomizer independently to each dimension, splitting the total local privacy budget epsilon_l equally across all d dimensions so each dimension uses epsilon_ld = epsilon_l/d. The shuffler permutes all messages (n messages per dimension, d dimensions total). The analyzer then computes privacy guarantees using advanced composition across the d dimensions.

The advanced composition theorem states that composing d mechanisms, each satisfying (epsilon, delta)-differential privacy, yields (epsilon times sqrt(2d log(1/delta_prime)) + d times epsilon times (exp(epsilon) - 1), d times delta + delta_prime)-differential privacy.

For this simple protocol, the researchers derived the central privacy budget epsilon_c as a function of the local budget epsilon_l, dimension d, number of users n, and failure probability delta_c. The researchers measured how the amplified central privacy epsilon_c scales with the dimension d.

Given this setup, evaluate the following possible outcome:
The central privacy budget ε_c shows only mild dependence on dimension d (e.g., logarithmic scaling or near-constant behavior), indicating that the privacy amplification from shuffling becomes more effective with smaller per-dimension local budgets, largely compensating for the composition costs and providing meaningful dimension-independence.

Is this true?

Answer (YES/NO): NO